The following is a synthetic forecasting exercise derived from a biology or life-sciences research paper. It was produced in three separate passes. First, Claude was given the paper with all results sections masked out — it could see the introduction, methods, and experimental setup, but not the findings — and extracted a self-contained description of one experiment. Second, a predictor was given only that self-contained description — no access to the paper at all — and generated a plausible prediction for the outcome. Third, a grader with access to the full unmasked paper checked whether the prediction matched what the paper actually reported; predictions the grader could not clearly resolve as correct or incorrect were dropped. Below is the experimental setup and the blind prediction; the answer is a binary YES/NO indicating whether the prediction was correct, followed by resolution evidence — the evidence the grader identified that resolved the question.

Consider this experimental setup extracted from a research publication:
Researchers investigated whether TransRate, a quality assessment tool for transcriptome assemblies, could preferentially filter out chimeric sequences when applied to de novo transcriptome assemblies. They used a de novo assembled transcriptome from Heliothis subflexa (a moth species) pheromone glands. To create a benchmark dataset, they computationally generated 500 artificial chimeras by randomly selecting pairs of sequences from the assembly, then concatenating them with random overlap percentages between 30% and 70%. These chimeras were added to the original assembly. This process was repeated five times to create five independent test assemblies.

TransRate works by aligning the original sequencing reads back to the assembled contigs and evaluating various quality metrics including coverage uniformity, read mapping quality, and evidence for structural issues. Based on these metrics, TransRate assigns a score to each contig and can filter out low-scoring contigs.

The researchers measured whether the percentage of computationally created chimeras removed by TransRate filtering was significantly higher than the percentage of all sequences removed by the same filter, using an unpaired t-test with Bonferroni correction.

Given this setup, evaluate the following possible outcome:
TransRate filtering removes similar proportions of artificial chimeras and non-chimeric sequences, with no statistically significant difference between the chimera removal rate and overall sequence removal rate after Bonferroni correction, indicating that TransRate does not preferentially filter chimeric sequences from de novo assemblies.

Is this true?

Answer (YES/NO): NO